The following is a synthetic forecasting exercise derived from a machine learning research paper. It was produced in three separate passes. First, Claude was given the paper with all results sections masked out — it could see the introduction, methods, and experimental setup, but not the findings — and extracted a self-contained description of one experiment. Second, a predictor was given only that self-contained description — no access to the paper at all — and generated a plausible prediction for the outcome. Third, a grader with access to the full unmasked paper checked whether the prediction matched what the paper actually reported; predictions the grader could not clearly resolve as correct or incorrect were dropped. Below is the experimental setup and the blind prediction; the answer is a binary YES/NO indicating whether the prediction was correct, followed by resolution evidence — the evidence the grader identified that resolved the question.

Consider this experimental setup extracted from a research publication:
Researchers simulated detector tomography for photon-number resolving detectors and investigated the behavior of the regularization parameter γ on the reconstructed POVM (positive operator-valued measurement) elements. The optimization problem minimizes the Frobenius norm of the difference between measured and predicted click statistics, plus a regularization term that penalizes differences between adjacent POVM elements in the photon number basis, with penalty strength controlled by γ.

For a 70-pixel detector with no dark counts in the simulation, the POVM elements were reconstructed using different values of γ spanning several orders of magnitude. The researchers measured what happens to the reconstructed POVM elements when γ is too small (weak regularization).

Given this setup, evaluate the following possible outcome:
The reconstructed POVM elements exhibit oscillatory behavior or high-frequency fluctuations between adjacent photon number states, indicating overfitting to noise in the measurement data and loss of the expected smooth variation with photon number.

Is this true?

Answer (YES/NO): YES